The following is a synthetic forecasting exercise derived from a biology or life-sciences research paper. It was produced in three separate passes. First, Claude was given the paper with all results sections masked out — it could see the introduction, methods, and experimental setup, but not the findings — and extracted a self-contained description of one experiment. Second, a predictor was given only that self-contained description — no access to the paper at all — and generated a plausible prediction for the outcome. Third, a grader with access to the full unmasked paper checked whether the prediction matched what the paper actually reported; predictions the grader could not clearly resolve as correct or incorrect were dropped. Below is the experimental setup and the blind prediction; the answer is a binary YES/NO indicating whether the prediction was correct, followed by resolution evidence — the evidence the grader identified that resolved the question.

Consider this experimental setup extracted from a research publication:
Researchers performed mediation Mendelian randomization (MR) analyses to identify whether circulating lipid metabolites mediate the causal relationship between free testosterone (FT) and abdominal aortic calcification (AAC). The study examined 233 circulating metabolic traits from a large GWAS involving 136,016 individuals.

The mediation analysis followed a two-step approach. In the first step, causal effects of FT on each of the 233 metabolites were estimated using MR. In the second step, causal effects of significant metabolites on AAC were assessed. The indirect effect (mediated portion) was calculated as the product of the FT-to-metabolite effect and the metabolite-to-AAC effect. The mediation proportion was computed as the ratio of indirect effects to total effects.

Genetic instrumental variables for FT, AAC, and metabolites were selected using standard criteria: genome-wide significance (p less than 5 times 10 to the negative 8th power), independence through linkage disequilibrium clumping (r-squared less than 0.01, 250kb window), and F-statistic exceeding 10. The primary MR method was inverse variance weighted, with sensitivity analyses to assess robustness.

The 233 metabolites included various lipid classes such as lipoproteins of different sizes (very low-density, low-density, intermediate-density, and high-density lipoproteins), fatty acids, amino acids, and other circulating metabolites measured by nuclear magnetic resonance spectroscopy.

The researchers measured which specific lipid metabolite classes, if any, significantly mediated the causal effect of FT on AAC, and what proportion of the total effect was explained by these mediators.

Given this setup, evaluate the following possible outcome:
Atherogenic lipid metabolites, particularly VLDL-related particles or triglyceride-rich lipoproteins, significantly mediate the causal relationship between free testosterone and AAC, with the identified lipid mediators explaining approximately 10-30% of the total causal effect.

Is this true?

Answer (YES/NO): NO